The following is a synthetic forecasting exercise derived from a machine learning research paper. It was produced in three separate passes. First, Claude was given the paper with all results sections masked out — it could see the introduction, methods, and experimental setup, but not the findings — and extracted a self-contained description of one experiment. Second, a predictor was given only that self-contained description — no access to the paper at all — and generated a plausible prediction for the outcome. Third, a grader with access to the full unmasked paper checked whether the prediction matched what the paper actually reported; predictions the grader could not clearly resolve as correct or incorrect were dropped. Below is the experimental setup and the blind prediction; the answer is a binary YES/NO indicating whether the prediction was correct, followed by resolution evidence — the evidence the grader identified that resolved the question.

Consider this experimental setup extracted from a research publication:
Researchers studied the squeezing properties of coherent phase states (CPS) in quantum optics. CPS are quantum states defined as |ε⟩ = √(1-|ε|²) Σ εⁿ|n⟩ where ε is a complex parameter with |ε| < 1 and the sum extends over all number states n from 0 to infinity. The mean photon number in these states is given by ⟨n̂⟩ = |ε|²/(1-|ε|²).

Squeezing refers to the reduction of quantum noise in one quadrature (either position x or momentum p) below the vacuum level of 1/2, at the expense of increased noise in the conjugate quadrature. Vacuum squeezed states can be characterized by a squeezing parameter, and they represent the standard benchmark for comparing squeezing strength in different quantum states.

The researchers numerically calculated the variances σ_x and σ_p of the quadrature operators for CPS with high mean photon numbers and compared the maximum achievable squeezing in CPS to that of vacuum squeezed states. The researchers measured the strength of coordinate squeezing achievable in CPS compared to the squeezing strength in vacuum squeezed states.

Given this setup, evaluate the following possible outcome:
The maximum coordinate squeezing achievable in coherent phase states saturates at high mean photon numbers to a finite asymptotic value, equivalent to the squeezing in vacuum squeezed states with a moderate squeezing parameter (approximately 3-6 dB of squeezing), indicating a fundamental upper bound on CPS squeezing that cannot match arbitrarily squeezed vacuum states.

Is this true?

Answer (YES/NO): NO